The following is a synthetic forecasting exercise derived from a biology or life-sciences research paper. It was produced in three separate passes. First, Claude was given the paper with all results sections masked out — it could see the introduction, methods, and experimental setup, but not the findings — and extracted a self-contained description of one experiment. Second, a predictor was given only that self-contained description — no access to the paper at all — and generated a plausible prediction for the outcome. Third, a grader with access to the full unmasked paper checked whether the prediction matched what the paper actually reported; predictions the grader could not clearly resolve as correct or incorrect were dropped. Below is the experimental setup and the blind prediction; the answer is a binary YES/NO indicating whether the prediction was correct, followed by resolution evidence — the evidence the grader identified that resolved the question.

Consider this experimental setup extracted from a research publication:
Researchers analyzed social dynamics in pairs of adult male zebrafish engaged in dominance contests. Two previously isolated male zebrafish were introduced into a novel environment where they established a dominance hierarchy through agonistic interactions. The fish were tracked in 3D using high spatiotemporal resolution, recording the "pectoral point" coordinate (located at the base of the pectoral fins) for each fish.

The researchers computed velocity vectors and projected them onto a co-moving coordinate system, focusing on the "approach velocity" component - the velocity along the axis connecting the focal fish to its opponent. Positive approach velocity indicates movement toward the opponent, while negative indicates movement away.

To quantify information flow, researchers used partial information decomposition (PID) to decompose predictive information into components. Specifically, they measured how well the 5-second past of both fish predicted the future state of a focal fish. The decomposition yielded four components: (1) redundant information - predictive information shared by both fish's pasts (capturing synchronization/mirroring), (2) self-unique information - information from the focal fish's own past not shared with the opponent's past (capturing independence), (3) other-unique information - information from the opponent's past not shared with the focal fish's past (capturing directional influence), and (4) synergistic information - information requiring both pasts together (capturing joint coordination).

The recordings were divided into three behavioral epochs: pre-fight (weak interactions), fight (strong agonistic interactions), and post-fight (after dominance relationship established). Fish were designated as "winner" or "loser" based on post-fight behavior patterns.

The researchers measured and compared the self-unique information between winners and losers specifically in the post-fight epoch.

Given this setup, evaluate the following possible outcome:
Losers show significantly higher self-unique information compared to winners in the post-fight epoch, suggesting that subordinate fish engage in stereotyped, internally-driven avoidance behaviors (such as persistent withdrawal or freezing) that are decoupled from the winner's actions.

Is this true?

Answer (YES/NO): NO